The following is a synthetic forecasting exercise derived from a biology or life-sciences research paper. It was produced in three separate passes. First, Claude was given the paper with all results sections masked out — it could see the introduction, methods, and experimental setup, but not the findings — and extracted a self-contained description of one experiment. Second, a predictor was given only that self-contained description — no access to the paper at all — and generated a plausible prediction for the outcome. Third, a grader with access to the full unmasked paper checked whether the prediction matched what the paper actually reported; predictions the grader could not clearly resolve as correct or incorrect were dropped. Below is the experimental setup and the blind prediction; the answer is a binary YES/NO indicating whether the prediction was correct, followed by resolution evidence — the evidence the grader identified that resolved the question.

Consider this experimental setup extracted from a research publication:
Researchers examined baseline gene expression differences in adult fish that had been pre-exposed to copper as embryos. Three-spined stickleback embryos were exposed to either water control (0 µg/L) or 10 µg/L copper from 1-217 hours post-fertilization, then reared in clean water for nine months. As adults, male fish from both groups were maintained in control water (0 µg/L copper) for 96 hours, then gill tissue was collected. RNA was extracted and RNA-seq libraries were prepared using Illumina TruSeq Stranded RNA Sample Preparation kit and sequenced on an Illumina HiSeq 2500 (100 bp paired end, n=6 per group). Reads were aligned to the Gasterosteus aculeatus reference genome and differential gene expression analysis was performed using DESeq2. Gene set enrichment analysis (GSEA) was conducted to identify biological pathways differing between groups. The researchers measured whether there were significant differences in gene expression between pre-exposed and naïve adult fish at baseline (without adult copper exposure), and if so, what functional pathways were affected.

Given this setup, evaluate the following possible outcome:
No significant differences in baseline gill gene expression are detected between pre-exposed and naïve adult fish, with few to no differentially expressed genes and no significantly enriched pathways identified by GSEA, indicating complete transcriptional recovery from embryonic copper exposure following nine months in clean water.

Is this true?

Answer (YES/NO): NO